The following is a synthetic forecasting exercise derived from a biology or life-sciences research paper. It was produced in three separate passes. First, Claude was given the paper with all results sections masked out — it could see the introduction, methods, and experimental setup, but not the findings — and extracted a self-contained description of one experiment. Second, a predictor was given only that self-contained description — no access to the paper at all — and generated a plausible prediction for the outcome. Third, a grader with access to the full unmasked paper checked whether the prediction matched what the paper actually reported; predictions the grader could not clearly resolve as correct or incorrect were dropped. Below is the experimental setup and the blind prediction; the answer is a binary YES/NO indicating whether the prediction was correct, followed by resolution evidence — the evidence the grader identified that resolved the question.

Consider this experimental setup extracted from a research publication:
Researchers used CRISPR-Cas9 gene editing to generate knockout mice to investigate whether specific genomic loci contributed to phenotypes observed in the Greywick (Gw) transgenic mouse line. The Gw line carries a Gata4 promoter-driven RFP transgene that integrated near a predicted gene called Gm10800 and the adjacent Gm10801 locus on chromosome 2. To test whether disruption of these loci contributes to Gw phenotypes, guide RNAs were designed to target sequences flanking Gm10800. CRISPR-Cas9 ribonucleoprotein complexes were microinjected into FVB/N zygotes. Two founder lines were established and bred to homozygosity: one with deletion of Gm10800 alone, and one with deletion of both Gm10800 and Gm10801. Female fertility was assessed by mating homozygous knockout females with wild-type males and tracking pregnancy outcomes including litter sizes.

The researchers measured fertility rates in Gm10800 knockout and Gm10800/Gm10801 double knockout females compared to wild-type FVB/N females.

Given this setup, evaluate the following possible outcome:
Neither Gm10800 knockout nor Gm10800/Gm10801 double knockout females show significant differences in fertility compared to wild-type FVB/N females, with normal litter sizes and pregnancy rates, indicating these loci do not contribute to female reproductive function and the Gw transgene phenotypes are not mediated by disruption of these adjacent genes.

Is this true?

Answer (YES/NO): YES